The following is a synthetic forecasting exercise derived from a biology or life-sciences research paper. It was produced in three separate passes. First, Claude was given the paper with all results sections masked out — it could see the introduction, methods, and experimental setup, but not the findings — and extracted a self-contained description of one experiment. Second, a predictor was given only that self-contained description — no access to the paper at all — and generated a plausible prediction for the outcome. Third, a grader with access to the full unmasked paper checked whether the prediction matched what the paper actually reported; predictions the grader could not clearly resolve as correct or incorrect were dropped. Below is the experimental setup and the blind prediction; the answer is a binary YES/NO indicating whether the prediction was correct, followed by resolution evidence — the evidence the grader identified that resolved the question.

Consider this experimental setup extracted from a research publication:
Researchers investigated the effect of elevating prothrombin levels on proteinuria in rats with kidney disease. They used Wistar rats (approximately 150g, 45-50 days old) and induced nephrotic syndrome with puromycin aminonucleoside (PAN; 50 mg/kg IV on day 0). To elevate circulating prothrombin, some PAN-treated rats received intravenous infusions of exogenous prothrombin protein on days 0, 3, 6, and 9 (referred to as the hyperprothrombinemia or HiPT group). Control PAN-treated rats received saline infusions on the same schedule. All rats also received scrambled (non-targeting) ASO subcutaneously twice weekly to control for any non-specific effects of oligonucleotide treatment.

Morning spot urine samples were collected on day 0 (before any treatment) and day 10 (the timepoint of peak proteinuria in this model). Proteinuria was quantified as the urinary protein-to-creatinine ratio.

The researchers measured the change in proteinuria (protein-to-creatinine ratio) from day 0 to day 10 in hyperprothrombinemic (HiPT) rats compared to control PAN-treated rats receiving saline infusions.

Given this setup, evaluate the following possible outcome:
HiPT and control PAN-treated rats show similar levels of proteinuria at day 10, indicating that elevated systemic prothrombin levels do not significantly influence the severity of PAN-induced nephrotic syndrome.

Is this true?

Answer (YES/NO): NO